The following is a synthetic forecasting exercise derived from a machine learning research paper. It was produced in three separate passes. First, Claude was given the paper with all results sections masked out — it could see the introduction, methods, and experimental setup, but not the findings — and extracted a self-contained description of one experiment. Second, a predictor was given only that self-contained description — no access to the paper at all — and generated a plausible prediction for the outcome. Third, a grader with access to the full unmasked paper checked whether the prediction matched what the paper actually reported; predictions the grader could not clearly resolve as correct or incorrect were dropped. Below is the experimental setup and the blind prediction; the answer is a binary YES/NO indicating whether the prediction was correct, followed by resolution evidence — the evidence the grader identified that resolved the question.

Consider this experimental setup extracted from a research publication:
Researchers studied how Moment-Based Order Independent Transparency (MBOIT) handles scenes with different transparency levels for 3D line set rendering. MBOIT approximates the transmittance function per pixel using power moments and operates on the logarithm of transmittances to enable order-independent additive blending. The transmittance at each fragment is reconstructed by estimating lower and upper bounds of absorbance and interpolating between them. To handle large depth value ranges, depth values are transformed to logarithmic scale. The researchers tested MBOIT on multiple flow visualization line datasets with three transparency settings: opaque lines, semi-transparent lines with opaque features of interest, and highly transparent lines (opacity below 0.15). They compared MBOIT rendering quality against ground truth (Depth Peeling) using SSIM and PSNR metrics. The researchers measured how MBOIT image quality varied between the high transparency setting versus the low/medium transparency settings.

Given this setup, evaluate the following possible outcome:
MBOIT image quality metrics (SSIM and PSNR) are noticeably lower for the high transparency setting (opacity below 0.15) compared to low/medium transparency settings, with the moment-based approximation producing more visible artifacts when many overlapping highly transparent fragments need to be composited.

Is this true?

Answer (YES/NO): NO